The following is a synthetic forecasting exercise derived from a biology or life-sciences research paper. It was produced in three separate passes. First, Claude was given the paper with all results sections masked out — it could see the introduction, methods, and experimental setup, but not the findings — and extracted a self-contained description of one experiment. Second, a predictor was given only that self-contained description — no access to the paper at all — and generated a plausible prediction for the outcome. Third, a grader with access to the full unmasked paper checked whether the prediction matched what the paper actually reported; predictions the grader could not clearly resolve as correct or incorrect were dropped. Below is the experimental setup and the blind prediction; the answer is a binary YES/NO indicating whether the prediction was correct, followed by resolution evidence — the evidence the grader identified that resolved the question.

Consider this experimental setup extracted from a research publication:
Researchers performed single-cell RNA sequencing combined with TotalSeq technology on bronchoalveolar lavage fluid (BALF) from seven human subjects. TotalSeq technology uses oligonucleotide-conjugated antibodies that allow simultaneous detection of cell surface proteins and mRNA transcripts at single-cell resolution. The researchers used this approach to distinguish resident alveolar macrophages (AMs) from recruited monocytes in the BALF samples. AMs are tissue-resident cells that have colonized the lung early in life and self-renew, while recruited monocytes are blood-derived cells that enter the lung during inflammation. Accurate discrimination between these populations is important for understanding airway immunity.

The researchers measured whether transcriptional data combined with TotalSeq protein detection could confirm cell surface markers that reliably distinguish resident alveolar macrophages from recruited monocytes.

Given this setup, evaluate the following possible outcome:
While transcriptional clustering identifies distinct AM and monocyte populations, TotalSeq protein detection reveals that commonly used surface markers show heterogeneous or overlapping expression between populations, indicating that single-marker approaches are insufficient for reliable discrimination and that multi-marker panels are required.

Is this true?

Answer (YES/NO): NO